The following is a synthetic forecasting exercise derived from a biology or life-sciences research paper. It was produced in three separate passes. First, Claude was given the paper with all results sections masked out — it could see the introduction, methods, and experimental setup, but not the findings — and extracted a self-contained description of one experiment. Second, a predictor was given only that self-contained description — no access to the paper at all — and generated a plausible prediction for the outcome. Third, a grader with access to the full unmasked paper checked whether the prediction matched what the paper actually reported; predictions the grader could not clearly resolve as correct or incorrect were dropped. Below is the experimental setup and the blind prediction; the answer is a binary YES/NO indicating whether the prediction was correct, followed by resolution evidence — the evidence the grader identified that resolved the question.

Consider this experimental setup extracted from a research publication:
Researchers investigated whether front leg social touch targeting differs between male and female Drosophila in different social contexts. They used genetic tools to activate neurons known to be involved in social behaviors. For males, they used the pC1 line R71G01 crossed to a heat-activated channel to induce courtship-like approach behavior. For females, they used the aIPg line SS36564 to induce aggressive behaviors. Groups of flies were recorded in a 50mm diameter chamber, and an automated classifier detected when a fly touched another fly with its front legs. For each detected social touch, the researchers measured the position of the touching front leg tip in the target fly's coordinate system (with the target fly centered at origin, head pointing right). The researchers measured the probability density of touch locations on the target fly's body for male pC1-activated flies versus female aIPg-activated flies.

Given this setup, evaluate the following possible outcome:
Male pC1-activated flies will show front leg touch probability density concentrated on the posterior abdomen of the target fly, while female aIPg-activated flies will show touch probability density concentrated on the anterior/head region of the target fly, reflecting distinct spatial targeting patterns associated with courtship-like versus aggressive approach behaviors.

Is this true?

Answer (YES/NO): YES